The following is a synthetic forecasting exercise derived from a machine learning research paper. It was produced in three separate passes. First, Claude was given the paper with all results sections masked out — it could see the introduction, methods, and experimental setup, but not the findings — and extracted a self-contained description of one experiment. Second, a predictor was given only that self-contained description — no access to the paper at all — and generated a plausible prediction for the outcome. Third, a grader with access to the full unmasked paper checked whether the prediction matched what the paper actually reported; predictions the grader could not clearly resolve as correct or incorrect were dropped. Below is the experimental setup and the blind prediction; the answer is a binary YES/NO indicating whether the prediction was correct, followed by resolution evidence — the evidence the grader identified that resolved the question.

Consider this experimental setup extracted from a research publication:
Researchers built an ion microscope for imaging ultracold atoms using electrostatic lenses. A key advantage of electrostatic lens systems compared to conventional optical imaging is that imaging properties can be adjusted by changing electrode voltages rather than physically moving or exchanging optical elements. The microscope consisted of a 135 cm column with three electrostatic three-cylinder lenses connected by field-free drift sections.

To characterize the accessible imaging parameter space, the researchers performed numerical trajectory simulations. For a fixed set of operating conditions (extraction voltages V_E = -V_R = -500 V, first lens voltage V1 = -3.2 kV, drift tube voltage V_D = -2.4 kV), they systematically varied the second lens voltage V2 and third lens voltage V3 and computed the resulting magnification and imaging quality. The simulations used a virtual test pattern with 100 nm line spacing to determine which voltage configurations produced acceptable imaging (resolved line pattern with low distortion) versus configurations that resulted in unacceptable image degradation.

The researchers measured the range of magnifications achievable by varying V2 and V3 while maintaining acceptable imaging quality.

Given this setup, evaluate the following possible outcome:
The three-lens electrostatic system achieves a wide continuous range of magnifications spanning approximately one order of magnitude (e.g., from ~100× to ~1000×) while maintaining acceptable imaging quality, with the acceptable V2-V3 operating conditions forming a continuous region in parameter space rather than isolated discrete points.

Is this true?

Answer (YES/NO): YES